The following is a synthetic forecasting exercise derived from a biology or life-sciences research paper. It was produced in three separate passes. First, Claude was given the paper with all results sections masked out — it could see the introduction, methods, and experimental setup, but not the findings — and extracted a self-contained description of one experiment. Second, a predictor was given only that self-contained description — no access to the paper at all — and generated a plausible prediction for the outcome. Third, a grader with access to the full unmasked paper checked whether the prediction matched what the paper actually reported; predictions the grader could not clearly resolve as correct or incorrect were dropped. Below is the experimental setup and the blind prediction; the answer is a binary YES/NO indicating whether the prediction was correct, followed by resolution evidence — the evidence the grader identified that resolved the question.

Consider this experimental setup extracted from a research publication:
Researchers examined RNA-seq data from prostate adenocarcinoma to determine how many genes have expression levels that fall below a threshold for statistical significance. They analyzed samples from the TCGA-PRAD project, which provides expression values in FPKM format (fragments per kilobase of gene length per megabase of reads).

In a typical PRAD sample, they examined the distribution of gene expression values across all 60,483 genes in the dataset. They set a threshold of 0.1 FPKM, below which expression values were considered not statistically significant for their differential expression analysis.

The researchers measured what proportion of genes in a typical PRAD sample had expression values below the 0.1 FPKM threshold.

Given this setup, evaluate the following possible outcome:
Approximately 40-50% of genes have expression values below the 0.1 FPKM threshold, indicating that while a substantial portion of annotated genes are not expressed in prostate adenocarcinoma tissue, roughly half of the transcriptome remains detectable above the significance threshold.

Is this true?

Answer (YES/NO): NO